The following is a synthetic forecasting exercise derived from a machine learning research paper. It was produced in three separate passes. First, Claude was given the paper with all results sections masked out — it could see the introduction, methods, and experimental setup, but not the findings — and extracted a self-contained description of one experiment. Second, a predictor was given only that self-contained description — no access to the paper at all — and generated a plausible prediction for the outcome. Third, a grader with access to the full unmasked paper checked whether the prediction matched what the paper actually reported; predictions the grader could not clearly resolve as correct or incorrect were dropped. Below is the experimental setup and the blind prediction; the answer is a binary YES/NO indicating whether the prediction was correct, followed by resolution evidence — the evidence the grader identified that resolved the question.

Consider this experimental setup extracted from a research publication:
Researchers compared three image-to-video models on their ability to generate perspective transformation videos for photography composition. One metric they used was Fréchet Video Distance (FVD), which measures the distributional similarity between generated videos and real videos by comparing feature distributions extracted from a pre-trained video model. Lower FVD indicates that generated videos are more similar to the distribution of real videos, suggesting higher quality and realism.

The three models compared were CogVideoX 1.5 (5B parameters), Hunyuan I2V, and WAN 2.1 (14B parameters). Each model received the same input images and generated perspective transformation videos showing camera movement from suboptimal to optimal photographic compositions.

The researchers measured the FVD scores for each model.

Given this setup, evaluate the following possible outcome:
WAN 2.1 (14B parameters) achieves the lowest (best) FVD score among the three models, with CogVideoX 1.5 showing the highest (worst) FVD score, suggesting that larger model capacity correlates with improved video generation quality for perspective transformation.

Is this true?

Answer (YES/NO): NO